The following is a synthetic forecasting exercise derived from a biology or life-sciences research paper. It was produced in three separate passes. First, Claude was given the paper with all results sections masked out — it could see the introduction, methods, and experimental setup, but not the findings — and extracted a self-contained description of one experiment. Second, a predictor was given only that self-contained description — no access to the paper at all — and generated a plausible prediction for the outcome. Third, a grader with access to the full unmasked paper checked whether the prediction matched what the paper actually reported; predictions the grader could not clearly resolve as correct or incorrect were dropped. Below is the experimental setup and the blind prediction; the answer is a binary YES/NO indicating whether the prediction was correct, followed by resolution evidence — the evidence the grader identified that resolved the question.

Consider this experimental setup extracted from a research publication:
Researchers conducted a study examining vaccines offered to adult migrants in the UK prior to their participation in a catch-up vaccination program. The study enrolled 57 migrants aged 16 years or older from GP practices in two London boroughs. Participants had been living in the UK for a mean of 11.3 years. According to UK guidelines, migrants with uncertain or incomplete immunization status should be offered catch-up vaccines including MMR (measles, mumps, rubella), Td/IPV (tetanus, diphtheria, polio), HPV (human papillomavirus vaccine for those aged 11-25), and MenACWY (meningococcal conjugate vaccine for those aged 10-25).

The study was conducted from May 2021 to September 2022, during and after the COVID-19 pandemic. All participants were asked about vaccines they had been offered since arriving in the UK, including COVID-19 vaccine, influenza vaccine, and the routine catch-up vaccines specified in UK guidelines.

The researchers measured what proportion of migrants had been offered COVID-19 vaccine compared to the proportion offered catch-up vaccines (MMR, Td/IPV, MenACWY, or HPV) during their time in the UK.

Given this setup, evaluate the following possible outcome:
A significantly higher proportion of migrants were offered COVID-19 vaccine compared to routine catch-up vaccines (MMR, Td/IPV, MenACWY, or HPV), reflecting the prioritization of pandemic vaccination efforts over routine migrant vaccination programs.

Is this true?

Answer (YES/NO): YES